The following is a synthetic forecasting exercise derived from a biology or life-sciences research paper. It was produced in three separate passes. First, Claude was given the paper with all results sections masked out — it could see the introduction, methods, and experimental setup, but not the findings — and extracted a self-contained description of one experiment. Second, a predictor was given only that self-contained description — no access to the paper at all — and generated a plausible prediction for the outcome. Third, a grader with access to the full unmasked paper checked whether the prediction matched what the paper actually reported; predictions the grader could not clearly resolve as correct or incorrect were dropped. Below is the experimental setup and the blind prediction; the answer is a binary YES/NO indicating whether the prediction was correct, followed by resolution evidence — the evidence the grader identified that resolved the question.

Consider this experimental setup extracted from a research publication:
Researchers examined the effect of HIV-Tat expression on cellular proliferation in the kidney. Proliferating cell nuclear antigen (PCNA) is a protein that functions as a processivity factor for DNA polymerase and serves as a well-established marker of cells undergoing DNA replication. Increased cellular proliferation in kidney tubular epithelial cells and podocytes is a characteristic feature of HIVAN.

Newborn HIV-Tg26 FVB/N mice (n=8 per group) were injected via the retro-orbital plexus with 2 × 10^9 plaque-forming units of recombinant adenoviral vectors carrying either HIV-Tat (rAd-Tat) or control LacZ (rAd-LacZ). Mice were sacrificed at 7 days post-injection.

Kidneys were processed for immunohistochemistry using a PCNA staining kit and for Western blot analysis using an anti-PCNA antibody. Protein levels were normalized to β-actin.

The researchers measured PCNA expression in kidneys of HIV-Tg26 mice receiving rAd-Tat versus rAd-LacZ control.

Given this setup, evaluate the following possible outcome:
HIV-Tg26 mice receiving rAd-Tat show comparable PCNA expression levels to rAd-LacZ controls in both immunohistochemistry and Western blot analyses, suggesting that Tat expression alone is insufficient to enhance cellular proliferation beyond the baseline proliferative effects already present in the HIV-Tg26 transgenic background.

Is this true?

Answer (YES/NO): NO